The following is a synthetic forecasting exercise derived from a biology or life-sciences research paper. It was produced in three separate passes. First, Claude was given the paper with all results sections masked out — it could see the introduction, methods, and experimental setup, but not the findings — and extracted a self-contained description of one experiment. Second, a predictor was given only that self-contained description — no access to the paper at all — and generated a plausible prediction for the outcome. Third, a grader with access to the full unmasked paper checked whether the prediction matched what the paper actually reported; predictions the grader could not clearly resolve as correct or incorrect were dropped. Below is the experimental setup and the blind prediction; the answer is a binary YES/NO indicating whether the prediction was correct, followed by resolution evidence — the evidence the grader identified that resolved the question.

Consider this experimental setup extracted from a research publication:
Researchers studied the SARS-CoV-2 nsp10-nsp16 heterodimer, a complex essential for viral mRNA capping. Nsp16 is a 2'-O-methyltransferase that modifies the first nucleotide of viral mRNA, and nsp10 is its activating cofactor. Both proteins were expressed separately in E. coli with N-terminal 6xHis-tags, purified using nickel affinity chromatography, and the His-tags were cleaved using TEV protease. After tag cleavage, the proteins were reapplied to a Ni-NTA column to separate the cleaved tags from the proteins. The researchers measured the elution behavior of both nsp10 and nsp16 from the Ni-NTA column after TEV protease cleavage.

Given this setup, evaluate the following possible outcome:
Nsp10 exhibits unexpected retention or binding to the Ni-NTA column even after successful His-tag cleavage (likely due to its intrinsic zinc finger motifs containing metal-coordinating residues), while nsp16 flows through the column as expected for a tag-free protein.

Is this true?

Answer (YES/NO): NO